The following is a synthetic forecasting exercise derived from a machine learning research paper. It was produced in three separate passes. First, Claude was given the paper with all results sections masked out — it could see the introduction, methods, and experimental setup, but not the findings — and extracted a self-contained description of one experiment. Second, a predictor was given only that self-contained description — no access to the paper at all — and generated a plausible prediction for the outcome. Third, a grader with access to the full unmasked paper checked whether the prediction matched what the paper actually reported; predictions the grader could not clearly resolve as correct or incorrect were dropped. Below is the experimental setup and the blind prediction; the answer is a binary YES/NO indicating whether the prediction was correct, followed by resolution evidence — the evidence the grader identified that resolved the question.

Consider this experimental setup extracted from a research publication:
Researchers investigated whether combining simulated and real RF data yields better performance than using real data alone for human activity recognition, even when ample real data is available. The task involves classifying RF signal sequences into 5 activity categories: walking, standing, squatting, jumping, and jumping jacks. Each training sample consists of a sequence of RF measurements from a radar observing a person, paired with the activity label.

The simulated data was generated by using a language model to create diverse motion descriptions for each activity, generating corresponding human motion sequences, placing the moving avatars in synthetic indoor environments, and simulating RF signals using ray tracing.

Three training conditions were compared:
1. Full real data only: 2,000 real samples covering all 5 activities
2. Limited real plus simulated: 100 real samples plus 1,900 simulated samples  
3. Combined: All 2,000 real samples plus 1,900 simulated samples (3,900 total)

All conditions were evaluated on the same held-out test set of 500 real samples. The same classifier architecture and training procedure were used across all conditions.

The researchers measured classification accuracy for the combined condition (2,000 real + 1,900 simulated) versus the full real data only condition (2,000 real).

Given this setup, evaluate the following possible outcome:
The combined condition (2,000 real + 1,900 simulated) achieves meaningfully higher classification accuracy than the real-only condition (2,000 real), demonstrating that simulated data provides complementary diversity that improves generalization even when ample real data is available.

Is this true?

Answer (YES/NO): YES